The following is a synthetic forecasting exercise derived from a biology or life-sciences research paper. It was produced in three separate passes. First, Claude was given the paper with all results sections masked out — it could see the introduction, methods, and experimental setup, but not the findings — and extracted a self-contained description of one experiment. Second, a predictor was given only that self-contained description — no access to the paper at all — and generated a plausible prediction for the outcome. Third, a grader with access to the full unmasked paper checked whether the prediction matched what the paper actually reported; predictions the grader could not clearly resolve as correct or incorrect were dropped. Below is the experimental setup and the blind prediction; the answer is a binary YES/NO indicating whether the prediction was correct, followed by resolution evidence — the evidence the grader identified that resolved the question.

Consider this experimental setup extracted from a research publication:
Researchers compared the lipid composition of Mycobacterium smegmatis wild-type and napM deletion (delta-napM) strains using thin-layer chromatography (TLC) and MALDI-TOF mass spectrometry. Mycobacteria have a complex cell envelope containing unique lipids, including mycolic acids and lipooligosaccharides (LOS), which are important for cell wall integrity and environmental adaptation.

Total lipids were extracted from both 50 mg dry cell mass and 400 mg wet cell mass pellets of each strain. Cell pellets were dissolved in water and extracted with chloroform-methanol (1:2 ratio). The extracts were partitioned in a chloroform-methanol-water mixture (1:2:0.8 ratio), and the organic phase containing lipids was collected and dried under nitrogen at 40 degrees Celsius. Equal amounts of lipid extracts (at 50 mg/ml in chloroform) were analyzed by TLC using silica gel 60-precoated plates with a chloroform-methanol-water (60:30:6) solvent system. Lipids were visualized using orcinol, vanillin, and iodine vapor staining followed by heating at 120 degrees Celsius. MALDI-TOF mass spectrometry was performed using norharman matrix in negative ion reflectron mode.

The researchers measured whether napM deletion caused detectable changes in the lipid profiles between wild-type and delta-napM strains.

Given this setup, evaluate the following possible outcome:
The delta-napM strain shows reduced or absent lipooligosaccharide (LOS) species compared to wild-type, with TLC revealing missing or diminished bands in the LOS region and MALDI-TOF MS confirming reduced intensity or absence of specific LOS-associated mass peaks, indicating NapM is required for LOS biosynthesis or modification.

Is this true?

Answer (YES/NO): NO